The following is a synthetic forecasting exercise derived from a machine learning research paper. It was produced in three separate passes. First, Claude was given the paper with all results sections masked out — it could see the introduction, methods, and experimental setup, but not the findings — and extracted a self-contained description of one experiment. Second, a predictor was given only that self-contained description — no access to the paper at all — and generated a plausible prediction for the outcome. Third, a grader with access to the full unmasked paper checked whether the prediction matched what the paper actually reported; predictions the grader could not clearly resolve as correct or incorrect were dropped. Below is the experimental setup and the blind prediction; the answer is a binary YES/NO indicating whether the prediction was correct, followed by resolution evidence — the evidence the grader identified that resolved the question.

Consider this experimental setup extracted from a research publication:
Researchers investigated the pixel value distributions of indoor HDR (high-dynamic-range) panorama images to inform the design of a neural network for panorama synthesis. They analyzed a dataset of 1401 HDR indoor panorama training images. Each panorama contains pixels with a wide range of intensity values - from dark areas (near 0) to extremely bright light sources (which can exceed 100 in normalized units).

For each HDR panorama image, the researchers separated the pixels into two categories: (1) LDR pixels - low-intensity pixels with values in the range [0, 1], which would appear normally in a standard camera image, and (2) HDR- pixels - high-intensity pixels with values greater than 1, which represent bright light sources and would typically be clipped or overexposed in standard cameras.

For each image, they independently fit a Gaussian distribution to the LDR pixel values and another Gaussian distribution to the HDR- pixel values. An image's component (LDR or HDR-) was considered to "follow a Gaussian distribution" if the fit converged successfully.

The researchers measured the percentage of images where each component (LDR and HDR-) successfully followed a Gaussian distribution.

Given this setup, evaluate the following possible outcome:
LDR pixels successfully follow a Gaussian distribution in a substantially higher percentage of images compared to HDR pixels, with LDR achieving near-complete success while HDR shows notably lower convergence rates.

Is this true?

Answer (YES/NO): YES